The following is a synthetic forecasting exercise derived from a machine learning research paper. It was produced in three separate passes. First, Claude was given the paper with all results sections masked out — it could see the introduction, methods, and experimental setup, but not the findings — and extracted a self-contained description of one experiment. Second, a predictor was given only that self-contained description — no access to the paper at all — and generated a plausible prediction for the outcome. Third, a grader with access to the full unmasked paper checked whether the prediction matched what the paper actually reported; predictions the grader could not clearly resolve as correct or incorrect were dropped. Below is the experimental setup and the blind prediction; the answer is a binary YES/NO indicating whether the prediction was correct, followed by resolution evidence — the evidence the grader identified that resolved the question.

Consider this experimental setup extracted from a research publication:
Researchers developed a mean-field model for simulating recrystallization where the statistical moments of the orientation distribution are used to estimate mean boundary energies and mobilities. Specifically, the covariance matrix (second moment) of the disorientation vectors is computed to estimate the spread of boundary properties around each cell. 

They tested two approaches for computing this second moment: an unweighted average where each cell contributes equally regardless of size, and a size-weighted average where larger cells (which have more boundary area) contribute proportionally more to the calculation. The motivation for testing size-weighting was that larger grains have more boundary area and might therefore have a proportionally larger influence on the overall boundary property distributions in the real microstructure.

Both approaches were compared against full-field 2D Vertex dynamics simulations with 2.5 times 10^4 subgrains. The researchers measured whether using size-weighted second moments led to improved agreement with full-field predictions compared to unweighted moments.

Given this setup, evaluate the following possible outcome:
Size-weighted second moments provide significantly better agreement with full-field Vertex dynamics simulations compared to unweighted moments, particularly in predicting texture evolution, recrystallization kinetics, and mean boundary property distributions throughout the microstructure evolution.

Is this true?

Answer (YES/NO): NO